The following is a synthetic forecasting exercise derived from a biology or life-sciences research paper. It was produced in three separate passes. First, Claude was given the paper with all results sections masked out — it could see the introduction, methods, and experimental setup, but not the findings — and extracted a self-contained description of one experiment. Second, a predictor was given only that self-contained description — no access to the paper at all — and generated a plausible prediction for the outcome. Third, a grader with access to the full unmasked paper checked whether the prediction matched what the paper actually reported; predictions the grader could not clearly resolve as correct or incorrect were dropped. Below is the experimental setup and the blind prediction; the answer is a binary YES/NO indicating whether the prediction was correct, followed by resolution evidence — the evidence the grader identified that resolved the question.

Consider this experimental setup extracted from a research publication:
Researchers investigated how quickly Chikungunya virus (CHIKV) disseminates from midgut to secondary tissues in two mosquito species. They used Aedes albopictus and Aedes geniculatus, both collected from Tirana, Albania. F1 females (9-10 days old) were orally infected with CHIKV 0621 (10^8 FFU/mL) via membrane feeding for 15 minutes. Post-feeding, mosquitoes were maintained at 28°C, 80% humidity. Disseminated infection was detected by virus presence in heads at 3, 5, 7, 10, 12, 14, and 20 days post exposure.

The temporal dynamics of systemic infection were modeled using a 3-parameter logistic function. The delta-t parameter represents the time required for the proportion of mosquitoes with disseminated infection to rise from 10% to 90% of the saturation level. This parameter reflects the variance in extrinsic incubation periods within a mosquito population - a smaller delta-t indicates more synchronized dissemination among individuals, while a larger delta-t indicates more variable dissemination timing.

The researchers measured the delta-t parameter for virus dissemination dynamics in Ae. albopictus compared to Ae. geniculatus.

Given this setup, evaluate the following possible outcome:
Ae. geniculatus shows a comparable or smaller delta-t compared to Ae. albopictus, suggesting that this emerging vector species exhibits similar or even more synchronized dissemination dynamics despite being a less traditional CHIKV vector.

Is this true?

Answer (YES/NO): NO